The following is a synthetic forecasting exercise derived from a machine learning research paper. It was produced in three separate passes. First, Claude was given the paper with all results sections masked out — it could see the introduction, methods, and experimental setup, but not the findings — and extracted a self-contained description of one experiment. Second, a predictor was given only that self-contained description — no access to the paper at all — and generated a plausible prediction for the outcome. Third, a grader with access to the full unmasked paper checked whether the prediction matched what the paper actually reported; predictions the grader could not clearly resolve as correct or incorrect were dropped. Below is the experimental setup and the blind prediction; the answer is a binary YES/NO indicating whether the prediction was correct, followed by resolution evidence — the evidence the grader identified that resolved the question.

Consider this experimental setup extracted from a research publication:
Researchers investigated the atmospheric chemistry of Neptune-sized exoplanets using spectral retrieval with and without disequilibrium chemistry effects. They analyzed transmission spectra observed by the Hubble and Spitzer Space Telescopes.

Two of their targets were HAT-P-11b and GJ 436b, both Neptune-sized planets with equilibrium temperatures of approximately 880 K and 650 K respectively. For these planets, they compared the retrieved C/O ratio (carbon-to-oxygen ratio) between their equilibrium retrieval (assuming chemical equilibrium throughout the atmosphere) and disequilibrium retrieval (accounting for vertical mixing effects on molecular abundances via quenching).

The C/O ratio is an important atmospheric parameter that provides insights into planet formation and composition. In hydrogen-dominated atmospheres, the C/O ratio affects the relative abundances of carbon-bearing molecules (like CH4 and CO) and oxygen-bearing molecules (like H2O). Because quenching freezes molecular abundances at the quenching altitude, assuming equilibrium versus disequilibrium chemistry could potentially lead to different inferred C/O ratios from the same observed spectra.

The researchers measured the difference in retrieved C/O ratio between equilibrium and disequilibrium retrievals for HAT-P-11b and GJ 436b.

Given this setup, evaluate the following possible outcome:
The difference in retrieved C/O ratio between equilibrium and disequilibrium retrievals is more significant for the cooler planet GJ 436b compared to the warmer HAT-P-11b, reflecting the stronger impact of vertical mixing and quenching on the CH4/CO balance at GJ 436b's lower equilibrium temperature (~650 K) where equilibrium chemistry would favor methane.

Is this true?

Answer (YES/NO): NO